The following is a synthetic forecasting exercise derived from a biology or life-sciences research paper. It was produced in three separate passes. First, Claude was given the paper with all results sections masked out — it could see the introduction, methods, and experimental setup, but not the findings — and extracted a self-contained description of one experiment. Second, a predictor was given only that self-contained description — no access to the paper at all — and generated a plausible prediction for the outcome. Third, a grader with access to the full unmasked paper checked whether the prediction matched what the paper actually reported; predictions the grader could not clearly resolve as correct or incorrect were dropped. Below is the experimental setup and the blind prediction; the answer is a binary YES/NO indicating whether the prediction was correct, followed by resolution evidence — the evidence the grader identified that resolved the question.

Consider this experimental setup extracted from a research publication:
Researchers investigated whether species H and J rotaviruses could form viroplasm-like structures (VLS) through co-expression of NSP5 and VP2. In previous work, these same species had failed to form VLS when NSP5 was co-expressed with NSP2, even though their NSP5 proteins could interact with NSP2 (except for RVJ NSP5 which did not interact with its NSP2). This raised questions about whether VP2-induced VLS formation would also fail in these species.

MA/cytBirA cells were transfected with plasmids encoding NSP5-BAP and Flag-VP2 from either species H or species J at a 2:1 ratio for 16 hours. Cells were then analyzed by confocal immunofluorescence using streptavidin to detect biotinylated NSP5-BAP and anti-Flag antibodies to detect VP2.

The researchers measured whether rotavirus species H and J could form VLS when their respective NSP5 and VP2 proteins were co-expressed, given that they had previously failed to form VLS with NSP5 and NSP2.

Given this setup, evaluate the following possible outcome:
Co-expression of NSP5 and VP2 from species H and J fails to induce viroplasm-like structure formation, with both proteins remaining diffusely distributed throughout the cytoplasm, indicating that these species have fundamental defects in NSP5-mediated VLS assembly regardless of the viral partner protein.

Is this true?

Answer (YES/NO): NO